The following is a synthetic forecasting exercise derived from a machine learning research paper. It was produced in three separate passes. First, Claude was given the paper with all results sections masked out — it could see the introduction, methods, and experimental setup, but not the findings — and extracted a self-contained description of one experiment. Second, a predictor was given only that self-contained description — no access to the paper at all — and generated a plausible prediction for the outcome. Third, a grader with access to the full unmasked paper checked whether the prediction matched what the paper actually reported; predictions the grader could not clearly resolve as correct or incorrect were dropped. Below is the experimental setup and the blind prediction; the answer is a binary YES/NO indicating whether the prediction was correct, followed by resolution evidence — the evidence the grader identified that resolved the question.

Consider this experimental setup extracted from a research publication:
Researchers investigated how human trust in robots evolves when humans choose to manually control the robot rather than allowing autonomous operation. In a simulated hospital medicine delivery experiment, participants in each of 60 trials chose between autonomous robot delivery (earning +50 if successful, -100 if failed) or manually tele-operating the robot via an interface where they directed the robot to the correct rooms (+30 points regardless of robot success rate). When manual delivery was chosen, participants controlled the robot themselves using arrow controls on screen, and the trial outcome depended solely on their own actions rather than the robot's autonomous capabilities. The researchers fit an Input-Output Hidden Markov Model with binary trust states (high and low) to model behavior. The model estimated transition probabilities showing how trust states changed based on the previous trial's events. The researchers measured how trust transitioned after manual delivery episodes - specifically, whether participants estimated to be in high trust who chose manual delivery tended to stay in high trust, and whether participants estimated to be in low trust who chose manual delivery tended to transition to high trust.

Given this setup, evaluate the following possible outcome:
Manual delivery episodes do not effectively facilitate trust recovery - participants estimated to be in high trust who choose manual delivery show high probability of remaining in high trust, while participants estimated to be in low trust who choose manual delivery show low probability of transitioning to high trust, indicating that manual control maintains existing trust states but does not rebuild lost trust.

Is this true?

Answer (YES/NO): NO